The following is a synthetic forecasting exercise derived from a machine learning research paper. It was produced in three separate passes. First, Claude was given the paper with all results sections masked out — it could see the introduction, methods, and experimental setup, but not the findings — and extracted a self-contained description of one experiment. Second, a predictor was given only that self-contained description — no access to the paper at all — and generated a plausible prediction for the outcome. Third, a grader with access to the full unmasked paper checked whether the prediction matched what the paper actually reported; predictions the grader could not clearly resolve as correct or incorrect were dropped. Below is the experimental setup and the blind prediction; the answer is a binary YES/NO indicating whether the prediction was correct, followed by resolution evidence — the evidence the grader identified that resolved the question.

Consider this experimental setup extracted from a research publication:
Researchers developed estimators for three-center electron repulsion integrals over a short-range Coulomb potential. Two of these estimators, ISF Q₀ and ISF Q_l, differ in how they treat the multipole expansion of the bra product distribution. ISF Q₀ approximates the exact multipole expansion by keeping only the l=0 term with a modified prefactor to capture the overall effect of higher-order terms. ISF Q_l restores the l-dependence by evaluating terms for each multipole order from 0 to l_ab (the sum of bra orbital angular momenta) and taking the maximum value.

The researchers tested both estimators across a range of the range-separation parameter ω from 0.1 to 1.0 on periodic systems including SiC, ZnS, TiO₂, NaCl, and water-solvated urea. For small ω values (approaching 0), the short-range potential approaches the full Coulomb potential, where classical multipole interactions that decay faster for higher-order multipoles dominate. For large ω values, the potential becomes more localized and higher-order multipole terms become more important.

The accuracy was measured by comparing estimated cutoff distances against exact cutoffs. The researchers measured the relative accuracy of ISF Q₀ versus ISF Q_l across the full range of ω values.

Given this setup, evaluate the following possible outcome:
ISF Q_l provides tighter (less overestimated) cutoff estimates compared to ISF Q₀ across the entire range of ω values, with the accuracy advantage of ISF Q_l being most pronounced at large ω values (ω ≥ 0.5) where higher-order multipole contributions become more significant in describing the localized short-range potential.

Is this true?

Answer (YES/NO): NO